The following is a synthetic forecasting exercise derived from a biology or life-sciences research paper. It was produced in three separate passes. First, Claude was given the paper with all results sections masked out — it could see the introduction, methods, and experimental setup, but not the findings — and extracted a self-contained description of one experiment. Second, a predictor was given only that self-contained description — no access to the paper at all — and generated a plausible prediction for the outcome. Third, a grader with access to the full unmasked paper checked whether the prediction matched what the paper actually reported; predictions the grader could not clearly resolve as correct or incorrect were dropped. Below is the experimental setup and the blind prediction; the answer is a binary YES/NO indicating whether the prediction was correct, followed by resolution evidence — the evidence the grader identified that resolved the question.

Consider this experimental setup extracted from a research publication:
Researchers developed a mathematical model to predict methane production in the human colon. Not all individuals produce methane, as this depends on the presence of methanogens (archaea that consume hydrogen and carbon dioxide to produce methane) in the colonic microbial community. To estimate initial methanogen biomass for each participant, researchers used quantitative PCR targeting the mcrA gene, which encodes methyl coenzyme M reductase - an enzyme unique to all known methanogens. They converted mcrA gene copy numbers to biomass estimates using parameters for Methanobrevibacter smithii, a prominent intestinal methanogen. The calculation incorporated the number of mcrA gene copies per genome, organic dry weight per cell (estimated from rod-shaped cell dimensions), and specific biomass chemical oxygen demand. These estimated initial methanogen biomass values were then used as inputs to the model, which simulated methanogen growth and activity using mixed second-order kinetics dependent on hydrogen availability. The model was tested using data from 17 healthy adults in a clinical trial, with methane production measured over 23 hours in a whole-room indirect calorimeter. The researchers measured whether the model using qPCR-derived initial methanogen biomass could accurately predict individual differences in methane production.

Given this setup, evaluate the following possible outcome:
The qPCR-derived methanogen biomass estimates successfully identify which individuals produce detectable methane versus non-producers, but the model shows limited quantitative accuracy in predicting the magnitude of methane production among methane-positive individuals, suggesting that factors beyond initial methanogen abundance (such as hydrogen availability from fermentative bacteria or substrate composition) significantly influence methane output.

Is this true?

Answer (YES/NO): NO